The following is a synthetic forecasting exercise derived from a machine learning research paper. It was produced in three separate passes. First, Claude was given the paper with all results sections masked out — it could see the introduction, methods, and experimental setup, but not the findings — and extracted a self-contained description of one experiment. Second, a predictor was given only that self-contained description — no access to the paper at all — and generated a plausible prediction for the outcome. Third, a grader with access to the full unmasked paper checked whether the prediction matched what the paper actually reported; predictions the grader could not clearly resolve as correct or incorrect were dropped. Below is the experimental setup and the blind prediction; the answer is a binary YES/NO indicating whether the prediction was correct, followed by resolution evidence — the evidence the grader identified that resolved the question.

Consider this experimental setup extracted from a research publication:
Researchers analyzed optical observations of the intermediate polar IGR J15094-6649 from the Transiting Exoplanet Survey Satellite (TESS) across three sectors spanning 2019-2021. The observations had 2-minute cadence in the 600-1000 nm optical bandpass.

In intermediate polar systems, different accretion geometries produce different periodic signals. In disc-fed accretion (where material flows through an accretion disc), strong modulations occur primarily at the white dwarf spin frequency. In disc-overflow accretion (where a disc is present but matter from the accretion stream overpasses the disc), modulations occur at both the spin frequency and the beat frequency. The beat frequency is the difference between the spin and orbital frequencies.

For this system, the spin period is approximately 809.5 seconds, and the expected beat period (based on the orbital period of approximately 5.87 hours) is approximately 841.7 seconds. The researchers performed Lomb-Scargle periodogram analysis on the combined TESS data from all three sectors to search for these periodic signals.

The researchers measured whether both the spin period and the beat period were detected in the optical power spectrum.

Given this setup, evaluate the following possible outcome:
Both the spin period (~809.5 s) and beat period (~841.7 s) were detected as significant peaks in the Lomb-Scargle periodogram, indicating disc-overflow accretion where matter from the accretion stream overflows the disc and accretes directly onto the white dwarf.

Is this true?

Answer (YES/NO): YES